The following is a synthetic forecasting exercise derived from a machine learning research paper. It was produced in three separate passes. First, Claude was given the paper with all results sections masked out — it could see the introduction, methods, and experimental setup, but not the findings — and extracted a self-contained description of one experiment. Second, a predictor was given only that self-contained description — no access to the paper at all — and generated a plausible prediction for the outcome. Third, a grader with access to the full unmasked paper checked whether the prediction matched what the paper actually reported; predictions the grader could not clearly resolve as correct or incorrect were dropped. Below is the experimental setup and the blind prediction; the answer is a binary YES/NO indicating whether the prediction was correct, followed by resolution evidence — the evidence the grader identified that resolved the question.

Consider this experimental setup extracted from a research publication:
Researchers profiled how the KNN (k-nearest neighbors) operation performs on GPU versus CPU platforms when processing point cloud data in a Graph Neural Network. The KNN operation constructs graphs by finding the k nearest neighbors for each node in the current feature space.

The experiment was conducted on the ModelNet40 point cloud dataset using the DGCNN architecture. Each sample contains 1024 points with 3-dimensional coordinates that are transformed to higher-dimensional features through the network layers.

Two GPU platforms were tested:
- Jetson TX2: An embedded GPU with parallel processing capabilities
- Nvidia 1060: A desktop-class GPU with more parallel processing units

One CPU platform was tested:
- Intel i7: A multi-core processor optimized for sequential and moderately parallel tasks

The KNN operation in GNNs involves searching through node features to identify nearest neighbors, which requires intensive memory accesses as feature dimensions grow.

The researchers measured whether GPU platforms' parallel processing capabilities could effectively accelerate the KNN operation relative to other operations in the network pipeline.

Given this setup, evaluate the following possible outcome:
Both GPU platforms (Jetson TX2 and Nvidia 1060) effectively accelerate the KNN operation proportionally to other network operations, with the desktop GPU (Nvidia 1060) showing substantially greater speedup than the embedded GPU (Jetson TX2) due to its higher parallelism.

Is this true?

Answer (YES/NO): NO